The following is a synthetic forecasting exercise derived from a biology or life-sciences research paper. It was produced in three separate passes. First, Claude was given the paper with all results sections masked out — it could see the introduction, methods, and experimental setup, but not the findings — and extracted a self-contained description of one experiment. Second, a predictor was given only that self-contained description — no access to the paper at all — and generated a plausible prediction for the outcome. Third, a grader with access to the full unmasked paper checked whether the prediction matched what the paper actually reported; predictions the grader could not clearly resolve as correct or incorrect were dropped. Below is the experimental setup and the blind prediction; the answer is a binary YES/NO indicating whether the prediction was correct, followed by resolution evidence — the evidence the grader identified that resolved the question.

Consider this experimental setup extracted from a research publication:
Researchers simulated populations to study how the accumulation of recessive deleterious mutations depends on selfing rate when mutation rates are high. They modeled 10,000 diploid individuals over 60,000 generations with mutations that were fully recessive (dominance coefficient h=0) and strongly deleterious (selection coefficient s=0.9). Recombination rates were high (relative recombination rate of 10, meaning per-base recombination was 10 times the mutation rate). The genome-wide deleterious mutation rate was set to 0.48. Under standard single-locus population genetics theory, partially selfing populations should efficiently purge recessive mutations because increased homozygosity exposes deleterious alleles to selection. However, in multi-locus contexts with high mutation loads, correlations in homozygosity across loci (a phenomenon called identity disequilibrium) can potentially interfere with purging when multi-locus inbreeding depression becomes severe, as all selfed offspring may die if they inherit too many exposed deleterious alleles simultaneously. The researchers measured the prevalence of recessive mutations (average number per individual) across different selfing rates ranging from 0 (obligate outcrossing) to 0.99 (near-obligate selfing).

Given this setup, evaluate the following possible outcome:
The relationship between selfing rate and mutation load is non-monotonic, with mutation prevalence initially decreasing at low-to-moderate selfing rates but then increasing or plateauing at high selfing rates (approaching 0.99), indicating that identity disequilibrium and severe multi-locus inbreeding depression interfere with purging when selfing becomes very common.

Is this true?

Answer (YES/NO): NO